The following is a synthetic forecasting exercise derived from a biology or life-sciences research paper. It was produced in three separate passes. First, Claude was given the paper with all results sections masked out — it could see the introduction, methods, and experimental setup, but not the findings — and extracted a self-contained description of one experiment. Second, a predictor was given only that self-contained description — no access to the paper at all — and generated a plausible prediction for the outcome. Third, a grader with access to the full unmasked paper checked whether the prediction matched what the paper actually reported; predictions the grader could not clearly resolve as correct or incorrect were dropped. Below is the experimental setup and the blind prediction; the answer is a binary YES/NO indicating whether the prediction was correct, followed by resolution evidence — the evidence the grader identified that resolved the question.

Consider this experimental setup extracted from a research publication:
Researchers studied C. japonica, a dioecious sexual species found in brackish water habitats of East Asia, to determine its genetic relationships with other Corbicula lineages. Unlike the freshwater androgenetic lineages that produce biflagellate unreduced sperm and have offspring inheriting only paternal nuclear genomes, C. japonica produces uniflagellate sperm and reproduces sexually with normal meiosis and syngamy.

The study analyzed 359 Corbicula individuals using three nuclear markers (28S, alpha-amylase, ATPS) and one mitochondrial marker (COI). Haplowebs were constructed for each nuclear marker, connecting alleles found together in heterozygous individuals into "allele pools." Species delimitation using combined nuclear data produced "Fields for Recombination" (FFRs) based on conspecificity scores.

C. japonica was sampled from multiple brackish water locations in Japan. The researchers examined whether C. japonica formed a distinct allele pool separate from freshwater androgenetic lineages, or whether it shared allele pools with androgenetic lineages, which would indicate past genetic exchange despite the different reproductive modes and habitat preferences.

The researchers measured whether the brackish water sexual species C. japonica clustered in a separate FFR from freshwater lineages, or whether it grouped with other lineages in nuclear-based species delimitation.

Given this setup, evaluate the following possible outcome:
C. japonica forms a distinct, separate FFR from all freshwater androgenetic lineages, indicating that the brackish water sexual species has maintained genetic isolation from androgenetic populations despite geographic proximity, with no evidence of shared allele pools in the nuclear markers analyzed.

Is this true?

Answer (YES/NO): YES